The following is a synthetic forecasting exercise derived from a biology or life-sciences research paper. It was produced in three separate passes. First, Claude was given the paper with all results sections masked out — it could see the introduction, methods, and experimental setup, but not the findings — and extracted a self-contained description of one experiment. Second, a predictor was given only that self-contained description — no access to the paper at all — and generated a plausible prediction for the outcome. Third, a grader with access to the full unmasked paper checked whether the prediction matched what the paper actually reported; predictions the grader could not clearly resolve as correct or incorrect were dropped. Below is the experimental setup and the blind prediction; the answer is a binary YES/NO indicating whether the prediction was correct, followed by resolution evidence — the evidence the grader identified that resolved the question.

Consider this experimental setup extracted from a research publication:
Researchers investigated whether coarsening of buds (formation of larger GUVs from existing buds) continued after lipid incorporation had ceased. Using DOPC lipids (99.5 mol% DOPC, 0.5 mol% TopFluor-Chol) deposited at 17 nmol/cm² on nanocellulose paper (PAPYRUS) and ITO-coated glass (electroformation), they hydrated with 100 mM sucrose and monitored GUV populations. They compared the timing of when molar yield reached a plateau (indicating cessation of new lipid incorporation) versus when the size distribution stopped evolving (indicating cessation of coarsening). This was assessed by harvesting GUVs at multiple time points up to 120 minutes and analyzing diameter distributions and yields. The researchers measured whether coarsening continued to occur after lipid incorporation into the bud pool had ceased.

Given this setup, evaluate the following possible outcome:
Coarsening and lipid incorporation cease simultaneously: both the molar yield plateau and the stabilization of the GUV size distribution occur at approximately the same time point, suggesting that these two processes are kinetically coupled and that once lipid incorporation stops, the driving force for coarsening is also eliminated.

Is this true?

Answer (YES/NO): NO